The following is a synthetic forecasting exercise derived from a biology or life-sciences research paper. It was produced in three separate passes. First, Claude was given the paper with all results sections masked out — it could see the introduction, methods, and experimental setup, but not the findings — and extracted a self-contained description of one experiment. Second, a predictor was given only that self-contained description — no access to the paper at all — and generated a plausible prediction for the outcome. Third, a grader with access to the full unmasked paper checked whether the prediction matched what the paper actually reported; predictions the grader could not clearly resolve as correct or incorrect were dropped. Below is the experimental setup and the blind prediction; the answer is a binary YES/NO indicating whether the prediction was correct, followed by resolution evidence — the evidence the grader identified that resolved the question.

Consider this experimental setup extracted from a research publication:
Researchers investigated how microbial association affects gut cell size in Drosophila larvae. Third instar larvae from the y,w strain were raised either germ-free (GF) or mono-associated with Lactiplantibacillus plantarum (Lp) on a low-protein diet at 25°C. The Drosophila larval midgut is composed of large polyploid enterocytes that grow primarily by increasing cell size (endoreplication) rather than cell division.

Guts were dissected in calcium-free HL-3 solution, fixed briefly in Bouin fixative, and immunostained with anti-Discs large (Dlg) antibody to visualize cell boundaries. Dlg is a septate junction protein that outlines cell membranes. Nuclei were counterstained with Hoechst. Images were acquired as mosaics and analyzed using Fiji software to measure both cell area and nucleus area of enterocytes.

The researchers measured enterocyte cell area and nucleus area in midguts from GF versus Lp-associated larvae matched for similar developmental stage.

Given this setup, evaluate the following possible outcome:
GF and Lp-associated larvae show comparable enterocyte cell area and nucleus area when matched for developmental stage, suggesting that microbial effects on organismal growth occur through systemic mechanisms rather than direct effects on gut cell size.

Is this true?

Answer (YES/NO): NO